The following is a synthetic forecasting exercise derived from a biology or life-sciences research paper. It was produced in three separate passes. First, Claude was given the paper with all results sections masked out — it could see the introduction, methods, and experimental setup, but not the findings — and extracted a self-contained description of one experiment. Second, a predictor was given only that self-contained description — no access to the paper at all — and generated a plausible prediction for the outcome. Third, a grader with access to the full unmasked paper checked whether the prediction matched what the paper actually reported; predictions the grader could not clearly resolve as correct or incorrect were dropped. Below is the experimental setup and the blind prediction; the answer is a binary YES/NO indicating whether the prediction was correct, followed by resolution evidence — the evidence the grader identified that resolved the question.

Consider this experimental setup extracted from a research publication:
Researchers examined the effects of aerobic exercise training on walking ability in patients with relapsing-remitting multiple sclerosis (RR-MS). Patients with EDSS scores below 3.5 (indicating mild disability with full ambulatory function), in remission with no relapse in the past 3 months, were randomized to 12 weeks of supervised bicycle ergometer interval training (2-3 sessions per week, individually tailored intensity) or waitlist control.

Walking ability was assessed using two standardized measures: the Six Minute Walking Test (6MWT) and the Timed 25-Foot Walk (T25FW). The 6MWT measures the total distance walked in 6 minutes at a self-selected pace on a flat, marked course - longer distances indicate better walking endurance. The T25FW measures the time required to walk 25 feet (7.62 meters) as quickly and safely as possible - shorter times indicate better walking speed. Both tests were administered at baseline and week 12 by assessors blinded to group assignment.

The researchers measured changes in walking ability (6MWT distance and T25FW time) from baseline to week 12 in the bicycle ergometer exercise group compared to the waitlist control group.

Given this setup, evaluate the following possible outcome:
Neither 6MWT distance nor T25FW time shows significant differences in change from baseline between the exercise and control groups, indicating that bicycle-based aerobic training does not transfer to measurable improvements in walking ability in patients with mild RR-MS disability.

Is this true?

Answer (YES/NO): YES